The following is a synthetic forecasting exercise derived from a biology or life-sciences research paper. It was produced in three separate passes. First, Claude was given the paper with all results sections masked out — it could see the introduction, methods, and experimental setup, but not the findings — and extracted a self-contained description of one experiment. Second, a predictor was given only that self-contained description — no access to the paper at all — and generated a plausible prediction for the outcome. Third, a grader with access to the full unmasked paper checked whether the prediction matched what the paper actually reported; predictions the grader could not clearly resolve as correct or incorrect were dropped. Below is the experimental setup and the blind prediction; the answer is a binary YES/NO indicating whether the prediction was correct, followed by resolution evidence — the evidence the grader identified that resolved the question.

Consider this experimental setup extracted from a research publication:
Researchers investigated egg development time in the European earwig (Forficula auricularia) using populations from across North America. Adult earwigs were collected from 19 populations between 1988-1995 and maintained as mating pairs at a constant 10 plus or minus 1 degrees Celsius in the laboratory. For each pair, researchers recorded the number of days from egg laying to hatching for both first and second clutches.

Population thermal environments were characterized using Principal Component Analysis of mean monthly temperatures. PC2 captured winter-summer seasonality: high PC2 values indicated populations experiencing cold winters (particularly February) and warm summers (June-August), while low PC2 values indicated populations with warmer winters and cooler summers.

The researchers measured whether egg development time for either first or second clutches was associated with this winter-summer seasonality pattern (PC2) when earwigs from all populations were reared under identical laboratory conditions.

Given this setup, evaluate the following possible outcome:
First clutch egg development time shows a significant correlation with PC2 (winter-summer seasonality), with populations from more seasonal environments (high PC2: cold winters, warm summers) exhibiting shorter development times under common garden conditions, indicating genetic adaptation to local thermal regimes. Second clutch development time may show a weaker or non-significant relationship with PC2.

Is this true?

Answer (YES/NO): NO